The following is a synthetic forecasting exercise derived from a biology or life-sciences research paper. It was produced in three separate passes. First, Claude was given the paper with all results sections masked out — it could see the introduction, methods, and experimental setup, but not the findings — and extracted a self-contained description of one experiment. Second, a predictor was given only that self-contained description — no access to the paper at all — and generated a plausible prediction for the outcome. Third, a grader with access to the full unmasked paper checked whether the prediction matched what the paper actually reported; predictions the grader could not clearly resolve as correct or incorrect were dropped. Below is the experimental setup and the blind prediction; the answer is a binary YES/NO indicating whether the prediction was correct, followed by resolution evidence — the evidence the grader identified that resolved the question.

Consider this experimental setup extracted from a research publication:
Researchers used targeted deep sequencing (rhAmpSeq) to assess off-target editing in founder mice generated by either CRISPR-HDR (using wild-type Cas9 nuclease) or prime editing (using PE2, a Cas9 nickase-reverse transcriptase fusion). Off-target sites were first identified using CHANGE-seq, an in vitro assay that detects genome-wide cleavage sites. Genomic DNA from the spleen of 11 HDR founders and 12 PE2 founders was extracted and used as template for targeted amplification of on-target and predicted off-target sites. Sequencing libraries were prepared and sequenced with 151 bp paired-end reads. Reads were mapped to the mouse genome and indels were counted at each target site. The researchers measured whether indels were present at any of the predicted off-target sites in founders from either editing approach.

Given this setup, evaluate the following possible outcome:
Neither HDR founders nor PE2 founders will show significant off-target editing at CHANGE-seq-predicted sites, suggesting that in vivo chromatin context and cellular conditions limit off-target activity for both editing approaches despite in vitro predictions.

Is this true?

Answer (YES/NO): NO